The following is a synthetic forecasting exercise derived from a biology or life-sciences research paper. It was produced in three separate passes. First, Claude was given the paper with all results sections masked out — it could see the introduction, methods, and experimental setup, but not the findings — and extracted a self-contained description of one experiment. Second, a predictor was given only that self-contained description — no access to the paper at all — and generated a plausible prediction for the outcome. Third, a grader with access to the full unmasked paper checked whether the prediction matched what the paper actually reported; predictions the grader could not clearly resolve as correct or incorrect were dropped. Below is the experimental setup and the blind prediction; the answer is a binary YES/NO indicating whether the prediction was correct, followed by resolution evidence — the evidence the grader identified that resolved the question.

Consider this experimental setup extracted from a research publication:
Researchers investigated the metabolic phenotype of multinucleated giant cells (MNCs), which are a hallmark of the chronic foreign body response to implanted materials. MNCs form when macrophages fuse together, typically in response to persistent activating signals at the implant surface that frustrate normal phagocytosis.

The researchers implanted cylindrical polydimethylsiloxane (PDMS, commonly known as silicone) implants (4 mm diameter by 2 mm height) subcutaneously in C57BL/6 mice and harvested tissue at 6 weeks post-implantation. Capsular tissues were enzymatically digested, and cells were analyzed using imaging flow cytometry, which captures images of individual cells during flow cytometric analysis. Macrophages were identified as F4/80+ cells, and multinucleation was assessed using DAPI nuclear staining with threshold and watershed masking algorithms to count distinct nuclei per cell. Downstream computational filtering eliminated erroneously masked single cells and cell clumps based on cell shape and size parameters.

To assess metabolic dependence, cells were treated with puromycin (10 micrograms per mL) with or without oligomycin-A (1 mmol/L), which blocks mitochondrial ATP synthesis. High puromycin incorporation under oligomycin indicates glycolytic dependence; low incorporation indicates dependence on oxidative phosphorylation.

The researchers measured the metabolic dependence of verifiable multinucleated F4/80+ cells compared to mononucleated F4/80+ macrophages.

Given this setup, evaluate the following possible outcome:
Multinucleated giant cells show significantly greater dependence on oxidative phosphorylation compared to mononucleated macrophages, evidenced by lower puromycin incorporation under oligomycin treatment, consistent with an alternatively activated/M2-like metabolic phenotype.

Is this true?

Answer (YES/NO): NO